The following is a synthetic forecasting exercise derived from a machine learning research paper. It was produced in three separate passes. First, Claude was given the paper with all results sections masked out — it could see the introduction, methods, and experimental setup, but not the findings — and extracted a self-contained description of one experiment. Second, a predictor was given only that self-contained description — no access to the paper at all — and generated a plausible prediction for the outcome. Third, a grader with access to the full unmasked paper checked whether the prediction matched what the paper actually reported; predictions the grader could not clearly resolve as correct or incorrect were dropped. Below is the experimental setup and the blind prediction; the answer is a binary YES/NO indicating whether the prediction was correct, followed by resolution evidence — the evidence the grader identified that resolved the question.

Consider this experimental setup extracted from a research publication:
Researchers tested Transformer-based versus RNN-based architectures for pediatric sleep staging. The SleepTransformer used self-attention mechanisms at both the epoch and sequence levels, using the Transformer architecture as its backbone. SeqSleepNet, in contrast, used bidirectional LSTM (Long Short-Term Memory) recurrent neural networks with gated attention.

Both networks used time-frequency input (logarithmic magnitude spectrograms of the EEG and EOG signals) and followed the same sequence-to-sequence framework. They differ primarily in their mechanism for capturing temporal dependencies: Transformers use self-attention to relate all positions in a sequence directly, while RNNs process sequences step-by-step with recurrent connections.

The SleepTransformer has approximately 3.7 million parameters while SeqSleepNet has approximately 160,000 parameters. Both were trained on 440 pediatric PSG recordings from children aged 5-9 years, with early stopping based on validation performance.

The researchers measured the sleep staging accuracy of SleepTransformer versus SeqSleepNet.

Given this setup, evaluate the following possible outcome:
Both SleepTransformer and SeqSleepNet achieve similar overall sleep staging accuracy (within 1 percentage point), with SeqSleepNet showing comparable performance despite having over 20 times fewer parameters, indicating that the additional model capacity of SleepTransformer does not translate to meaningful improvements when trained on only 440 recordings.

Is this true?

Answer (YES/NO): YES